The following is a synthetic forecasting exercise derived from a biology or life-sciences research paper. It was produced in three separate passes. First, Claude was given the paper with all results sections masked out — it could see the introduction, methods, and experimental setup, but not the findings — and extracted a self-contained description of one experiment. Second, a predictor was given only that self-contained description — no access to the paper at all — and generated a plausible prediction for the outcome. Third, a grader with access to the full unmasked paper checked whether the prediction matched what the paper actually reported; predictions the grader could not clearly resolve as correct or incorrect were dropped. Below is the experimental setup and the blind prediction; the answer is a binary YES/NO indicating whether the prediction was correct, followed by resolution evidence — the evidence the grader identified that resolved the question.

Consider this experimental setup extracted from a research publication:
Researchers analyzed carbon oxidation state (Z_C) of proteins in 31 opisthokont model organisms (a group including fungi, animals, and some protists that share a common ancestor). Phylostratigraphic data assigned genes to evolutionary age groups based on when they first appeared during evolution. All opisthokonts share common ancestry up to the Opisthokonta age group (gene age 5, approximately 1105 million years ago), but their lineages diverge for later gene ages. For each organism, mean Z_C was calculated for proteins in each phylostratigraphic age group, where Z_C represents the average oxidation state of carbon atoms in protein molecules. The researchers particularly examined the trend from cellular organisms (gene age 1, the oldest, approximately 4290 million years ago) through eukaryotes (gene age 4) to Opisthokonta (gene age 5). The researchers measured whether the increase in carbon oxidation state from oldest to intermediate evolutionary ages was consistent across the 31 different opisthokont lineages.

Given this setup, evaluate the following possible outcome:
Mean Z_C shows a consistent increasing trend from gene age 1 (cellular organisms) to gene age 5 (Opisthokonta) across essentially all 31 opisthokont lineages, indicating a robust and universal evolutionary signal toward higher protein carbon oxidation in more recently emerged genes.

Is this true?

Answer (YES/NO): YES